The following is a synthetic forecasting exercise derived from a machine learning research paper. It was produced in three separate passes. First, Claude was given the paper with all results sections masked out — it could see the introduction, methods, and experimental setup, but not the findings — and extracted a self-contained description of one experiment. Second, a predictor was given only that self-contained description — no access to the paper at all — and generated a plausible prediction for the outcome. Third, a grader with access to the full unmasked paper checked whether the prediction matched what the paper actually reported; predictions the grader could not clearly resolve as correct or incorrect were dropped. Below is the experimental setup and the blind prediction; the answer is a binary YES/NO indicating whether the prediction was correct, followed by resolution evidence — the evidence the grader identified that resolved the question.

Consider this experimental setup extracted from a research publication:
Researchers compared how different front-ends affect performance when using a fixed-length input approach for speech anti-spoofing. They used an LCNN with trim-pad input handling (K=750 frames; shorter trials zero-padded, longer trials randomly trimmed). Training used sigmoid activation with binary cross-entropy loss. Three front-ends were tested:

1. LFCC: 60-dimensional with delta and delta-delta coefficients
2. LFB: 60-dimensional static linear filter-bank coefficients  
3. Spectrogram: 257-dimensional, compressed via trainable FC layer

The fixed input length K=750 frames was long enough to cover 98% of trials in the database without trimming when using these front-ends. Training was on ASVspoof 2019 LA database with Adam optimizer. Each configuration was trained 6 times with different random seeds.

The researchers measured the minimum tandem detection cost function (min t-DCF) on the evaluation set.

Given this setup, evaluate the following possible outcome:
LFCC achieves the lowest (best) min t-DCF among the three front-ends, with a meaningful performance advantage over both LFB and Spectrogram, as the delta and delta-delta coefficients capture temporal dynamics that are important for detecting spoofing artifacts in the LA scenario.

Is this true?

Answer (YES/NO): YES